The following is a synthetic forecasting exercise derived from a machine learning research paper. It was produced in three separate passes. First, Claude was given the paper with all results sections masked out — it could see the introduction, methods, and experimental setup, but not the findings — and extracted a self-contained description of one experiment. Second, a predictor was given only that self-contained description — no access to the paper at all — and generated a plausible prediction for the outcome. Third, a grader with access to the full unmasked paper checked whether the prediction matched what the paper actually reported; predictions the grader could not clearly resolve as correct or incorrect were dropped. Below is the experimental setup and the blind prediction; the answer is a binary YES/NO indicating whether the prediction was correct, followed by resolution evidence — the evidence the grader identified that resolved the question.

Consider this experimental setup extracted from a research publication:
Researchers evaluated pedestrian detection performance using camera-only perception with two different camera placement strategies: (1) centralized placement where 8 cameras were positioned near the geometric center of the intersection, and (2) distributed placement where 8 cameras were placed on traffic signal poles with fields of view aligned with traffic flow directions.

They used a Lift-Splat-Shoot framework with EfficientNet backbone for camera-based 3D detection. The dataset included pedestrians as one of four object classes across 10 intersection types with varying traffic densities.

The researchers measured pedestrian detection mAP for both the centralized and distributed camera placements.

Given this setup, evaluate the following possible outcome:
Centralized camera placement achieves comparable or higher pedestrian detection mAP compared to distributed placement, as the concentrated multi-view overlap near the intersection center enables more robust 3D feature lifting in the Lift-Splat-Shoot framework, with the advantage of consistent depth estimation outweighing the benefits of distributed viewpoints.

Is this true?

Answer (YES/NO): YES